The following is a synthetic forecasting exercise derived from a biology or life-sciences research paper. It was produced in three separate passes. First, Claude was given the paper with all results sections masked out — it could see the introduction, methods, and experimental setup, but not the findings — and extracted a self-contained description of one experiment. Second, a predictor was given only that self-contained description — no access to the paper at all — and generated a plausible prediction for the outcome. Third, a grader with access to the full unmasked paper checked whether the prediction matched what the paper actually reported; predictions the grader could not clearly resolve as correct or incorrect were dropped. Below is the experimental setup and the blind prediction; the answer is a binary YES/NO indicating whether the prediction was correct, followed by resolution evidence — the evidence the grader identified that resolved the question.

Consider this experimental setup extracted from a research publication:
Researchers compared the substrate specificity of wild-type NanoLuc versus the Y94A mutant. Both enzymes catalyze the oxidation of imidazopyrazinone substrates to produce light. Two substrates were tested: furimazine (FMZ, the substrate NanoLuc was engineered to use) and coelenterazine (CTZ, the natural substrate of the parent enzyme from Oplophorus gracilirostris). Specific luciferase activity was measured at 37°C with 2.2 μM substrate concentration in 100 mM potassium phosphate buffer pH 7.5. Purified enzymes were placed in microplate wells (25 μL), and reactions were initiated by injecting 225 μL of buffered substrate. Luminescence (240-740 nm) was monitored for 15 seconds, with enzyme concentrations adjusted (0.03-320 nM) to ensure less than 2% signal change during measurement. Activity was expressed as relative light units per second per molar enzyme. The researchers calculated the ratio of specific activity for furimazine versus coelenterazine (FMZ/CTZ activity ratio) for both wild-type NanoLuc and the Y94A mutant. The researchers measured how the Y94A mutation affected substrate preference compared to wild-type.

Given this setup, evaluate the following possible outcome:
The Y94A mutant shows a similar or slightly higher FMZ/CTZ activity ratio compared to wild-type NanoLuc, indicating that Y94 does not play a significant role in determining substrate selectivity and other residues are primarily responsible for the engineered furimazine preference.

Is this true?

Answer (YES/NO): NO